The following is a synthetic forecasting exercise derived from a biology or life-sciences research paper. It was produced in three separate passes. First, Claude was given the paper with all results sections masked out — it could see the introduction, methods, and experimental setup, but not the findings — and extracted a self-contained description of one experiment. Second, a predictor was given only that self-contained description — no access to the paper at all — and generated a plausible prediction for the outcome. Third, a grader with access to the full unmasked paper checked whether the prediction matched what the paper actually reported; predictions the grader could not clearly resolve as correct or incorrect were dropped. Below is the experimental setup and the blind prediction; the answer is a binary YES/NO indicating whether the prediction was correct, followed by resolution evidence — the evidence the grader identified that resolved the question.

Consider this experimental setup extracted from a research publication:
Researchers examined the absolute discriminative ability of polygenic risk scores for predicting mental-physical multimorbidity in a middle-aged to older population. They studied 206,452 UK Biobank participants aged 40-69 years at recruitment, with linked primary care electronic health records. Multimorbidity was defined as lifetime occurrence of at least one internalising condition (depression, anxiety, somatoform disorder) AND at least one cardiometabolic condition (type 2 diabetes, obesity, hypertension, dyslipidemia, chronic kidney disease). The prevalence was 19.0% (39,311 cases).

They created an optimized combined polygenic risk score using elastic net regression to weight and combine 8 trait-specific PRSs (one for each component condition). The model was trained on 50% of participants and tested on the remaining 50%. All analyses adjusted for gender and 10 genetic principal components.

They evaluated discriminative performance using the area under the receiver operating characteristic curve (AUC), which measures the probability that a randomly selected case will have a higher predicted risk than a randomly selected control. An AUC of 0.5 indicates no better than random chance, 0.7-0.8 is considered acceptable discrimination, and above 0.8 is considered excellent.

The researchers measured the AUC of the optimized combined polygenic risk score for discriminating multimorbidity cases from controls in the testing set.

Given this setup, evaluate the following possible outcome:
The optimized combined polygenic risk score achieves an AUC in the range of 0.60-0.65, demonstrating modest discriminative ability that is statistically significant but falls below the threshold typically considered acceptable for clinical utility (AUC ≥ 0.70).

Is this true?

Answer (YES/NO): NO